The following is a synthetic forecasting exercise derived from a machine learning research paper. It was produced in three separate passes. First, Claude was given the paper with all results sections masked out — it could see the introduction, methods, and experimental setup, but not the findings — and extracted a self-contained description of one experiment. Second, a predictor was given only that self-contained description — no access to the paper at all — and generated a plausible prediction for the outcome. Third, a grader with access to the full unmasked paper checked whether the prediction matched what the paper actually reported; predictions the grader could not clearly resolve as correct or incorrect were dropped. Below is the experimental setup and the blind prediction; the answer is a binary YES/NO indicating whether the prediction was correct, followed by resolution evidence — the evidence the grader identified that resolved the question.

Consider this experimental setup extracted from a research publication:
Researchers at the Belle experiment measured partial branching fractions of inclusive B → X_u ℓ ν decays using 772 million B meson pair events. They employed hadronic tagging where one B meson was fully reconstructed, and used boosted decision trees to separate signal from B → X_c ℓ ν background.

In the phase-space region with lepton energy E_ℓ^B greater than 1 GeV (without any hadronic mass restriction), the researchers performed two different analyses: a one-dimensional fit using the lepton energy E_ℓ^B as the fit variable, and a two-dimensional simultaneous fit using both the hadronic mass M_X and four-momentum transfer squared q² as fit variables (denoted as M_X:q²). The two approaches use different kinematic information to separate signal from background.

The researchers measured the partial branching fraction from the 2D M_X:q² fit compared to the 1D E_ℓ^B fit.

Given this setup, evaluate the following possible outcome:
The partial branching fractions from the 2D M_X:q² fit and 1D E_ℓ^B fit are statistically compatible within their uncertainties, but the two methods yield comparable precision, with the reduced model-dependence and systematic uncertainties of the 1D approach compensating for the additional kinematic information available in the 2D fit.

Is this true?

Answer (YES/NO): NO